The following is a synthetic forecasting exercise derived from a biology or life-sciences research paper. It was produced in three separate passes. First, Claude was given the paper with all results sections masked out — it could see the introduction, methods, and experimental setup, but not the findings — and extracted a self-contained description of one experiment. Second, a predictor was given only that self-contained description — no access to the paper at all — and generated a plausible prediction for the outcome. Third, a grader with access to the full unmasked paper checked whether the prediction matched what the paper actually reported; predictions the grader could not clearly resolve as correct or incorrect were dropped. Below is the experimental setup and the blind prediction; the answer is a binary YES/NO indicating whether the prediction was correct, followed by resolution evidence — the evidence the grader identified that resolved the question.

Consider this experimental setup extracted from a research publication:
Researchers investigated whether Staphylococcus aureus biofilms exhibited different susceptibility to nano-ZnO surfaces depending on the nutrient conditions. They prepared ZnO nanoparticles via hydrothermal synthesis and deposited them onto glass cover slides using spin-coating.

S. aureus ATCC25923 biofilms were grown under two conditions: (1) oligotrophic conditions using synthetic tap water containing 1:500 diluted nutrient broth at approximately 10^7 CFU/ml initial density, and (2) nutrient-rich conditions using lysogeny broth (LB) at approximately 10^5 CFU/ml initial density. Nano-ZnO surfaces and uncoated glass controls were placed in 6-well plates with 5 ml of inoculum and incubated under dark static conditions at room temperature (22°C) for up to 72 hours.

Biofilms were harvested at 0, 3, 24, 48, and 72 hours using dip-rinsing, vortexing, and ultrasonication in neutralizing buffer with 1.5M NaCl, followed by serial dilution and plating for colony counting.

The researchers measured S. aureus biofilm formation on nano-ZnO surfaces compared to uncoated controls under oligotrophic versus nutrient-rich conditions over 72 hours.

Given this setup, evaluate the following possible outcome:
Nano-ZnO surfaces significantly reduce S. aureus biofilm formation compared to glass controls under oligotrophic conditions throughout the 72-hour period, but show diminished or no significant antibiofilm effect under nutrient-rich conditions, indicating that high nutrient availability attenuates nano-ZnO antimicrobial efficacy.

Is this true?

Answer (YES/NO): NO